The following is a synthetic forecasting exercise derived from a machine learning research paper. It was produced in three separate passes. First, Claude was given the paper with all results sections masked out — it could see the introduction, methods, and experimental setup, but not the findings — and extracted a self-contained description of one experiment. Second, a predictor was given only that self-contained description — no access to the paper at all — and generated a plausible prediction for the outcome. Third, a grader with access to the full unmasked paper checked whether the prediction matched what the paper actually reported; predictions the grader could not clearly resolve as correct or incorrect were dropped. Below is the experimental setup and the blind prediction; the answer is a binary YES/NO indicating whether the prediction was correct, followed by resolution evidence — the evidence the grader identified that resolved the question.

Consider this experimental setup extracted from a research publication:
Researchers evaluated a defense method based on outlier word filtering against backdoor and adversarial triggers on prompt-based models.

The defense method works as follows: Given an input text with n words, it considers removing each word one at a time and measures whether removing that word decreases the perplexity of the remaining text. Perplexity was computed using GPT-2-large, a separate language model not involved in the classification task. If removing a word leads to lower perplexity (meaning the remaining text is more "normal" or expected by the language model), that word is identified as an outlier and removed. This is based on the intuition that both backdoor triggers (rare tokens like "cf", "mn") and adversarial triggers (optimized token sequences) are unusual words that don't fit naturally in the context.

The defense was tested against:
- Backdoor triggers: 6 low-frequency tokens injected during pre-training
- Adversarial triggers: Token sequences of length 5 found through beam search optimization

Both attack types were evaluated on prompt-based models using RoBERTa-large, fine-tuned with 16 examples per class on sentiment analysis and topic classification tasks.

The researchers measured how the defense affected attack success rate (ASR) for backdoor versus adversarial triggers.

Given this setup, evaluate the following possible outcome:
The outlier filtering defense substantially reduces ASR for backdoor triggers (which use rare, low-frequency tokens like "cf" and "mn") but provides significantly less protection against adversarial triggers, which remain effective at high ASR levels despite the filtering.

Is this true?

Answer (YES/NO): NO